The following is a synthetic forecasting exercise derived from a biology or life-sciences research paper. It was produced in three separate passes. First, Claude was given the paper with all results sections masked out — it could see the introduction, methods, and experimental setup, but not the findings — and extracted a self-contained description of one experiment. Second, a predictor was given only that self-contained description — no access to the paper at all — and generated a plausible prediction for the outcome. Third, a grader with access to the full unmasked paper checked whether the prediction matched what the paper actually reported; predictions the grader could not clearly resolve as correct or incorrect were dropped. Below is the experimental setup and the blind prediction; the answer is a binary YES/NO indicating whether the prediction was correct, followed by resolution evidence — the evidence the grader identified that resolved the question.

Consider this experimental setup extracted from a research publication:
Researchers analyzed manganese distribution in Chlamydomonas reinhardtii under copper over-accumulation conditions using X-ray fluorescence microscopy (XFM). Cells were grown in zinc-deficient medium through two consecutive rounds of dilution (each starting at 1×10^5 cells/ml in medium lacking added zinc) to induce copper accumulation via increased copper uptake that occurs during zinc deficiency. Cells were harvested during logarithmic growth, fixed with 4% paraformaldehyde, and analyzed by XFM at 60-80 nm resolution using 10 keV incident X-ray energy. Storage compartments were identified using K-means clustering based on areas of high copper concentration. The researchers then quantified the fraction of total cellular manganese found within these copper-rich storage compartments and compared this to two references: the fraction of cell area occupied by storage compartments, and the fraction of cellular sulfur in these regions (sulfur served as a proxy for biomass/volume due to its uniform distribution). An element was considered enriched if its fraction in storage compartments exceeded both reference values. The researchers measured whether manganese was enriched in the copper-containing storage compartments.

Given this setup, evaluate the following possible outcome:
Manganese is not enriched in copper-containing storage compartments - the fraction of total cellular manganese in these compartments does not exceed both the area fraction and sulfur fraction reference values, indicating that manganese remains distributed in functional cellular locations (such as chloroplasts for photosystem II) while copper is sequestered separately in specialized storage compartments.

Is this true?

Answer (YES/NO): NO